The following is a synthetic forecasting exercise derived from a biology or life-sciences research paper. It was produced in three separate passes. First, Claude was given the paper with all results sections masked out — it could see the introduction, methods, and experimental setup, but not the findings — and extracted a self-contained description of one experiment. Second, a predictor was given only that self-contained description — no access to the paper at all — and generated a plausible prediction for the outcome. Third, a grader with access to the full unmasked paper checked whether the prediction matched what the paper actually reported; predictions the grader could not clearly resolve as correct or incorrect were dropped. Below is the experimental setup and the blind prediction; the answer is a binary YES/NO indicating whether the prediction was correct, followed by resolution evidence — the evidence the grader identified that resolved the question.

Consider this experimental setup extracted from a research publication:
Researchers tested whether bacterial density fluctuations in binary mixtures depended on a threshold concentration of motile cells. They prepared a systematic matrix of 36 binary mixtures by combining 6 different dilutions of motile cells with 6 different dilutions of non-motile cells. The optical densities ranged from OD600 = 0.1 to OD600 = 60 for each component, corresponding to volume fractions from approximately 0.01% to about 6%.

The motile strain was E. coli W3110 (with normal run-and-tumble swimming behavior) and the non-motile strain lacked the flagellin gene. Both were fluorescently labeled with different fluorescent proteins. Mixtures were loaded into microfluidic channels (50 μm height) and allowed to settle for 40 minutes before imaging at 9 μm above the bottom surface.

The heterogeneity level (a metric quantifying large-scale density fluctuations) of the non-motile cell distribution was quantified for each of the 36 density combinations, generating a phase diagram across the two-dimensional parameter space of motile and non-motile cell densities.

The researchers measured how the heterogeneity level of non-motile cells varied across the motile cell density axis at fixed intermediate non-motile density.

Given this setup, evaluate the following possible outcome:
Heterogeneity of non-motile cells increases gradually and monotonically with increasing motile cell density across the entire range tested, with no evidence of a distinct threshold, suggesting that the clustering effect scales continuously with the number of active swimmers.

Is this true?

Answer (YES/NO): NO